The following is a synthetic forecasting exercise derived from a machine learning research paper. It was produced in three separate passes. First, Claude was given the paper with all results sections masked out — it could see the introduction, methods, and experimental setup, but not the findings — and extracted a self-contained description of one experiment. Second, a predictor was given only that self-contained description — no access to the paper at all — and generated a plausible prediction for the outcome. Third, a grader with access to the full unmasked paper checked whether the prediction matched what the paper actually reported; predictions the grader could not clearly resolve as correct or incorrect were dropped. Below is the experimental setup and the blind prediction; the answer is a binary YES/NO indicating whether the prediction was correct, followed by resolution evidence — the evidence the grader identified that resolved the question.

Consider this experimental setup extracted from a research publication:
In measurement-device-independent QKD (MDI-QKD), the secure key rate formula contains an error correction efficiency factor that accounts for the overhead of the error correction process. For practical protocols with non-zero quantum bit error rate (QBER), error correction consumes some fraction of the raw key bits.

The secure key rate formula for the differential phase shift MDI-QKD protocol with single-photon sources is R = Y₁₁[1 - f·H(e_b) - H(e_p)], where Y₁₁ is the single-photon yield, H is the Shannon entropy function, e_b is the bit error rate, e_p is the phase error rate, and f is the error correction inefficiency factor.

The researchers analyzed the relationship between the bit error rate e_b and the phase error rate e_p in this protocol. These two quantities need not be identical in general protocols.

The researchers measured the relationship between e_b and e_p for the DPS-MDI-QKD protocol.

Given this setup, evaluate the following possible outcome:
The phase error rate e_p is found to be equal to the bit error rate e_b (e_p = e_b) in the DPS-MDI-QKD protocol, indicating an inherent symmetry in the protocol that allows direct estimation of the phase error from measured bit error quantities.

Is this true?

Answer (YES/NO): NO